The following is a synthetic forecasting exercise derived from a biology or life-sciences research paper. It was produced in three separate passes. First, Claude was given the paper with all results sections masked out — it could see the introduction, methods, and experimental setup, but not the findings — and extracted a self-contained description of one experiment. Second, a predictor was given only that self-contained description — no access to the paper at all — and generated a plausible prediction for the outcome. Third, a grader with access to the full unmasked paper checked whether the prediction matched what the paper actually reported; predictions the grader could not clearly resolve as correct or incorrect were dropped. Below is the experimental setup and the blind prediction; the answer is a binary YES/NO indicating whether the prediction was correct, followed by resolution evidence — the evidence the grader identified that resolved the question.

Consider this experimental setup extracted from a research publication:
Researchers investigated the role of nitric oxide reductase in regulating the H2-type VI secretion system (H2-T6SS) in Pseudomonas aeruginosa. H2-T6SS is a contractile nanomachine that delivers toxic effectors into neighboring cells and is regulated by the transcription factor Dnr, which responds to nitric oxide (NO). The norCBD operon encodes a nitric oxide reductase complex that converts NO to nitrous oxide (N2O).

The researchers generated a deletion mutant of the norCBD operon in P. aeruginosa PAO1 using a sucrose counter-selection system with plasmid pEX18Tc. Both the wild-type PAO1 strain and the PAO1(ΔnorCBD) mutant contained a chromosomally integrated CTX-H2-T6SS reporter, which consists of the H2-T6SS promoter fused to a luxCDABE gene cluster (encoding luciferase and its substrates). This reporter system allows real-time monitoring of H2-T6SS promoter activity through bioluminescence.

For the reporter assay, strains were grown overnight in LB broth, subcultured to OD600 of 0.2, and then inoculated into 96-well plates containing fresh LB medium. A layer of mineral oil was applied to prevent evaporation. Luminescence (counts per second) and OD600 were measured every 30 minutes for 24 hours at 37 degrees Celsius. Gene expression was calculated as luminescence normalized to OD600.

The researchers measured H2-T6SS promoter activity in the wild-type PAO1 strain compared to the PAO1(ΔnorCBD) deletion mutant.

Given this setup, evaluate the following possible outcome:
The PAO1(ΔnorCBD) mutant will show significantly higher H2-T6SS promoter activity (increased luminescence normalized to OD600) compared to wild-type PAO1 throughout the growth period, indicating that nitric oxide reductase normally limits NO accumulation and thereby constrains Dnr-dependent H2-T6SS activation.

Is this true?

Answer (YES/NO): NO